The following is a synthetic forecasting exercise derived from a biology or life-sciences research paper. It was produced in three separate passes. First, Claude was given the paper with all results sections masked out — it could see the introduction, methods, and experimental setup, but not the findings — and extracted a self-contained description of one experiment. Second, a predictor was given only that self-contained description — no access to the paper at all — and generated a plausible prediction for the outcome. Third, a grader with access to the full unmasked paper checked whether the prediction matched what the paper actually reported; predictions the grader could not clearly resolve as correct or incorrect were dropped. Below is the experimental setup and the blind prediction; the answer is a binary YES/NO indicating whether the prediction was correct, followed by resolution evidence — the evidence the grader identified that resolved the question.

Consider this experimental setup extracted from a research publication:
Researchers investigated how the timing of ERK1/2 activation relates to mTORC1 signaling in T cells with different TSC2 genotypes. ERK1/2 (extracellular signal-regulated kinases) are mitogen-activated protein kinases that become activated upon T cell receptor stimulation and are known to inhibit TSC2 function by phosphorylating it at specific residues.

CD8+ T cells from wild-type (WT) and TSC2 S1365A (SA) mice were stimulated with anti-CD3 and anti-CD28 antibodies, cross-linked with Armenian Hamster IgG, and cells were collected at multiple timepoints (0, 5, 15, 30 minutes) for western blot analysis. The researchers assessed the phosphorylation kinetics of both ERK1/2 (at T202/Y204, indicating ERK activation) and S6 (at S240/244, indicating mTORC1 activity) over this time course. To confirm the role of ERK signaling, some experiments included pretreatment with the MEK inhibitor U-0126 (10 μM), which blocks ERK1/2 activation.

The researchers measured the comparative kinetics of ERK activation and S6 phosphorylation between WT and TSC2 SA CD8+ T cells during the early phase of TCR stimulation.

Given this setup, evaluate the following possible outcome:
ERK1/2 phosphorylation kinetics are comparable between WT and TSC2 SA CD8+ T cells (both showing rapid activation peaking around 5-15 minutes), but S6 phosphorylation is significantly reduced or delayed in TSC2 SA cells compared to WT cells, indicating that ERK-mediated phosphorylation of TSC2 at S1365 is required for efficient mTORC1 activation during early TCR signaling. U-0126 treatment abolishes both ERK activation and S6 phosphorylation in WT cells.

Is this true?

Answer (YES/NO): NO